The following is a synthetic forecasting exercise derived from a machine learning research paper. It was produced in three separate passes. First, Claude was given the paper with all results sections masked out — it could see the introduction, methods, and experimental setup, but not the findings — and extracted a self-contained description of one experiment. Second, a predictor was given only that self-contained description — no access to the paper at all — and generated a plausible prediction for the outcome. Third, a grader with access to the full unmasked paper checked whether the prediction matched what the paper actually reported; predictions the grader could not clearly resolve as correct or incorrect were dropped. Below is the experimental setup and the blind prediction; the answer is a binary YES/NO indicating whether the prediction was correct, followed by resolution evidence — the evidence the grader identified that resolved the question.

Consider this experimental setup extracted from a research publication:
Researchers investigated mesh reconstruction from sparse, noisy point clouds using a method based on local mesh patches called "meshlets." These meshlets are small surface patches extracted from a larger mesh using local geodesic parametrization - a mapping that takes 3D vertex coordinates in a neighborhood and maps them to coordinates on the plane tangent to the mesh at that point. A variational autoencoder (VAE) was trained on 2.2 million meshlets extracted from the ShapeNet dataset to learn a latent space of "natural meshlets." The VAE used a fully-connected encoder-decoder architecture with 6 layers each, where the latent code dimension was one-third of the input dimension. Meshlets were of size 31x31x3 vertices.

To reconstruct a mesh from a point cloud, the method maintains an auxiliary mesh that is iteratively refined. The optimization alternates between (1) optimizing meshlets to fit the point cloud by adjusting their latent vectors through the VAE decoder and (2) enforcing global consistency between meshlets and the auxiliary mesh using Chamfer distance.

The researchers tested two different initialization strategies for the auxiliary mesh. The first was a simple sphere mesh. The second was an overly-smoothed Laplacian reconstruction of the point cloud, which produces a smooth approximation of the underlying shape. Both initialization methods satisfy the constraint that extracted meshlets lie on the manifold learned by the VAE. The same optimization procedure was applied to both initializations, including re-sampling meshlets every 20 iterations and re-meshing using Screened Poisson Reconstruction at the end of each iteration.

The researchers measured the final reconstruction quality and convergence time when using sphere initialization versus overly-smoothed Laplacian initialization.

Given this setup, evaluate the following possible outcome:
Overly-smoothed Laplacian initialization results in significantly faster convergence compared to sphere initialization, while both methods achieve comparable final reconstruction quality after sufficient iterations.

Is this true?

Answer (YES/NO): YES